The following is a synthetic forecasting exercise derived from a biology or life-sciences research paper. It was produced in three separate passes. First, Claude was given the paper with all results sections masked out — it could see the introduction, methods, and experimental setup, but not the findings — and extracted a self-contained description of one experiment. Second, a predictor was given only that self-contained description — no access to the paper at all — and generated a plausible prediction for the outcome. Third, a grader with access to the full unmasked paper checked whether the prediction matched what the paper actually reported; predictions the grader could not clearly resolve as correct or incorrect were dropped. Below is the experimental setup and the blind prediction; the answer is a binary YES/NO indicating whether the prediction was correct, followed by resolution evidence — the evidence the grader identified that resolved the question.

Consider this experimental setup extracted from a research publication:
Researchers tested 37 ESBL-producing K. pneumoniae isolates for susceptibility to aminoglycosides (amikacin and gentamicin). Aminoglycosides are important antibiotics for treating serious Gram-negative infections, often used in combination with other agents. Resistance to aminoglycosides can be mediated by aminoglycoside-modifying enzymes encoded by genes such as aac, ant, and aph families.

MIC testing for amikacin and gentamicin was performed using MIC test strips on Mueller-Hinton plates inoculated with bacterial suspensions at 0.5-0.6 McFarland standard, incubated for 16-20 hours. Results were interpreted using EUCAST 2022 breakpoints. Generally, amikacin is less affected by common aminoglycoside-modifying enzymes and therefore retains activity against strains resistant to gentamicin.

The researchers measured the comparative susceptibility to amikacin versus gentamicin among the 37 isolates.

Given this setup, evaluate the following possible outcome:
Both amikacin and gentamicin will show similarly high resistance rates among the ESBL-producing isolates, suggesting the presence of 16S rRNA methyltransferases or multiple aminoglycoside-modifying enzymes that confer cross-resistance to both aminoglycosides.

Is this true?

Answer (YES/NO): NO